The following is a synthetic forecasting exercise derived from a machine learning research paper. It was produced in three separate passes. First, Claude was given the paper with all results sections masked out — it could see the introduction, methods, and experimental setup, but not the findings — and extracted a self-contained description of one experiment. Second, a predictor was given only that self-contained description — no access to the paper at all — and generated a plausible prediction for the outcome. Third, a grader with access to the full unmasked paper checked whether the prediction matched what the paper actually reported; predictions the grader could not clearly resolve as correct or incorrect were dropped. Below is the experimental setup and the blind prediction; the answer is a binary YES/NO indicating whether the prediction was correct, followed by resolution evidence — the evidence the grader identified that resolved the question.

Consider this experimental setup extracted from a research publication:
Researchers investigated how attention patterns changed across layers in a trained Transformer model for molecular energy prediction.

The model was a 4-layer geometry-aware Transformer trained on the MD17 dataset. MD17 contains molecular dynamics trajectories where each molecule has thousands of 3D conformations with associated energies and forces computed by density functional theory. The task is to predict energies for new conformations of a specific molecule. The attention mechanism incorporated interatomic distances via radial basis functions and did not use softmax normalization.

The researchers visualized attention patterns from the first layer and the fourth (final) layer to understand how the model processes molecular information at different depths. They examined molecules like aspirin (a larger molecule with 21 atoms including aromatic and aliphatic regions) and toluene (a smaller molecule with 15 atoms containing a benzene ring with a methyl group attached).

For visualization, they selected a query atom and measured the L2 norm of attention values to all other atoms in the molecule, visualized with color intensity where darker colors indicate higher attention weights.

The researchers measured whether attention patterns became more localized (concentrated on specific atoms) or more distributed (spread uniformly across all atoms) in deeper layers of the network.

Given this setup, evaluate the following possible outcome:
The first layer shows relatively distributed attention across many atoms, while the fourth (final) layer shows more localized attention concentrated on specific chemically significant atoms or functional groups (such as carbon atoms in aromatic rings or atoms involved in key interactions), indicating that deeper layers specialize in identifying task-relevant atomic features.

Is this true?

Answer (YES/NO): YES